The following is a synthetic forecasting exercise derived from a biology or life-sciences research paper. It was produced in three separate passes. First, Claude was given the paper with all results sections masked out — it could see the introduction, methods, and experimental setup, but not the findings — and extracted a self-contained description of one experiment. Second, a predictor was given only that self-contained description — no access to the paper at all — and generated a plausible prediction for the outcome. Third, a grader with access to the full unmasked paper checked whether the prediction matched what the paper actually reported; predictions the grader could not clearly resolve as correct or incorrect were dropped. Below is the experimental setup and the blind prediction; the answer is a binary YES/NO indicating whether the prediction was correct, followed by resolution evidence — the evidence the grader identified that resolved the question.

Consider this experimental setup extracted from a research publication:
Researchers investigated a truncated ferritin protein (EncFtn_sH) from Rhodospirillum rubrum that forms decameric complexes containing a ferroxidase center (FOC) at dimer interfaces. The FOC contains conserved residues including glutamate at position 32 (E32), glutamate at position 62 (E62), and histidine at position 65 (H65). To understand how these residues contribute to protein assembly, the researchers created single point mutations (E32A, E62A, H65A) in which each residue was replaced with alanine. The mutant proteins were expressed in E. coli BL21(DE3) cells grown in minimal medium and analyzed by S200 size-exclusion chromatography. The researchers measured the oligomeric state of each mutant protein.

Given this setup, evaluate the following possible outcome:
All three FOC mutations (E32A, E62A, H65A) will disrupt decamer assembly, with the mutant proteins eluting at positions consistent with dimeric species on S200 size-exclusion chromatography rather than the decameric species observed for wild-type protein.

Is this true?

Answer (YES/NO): NO